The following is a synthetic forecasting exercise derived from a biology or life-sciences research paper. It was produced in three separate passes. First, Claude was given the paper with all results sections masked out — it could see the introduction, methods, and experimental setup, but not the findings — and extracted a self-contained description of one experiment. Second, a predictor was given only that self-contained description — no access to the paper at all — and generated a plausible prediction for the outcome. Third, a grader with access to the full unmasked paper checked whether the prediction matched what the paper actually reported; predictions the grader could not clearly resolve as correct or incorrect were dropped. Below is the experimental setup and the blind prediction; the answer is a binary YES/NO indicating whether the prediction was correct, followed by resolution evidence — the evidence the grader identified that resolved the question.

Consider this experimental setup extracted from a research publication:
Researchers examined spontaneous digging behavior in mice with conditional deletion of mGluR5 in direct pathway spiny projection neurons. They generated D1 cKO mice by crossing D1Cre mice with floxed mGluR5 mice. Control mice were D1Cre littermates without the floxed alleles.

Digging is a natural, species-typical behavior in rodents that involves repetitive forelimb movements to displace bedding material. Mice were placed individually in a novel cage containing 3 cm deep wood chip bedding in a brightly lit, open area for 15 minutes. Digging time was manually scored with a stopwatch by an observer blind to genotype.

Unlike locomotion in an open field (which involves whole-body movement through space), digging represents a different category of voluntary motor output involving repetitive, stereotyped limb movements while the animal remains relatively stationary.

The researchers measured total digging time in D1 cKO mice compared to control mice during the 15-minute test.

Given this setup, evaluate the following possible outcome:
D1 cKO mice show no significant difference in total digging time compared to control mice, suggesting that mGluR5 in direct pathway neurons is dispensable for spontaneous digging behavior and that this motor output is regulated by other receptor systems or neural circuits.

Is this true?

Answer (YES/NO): NO